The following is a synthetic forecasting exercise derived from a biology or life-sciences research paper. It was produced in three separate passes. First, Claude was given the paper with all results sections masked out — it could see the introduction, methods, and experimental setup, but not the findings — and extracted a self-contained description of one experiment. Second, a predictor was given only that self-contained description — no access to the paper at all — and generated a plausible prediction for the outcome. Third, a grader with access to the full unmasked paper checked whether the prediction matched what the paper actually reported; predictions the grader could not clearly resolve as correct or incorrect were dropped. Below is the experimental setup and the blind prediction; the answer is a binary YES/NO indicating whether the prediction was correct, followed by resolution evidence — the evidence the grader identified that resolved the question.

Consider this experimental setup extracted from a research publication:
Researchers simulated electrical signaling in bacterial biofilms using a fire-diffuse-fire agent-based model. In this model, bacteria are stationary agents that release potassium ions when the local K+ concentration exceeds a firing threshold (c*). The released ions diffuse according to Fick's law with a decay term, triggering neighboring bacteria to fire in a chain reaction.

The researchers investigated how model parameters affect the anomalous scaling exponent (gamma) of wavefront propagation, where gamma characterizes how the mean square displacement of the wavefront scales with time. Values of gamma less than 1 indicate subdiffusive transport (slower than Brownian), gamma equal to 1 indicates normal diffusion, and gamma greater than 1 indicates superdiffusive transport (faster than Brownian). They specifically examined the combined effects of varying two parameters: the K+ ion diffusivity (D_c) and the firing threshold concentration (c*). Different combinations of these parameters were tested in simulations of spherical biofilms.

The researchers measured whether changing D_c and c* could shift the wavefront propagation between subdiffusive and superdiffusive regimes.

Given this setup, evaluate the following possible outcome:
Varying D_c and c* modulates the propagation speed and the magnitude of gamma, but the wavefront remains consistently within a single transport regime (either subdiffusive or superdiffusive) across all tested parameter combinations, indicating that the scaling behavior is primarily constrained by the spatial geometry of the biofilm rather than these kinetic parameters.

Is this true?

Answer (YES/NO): NO